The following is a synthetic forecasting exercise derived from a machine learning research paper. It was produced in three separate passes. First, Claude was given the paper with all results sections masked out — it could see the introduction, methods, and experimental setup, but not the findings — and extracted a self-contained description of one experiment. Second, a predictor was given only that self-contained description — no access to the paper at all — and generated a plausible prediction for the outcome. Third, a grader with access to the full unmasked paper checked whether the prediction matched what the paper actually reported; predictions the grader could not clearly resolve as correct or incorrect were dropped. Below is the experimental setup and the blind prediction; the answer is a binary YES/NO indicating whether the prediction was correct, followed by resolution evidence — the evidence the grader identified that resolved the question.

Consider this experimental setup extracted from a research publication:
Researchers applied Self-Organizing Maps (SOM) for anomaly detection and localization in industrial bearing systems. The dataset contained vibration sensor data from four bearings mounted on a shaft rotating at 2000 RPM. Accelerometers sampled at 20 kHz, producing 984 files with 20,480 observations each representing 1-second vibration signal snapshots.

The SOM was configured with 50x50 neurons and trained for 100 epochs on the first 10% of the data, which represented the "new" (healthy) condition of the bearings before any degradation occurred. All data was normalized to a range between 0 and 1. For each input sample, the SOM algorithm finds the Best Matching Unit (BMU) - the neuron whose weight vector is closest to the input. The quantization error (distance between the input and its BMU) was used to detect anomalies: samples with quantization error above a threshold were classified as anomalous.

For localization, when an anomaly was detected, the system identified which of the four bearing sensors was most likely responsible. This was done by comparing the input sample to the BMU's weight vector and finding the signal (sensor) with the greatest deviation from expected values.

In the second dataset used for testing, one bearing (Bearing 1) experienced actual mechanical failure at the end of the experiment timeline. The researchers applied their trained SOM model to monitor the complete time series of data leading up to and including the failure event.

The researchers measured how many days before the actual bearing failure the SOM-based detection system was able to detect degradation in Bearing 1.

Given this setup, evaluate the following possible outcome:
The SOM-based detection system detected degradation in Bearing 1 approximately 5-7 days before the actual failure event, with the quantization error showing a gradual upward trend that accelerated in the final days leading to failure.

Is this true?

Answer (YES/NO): NO